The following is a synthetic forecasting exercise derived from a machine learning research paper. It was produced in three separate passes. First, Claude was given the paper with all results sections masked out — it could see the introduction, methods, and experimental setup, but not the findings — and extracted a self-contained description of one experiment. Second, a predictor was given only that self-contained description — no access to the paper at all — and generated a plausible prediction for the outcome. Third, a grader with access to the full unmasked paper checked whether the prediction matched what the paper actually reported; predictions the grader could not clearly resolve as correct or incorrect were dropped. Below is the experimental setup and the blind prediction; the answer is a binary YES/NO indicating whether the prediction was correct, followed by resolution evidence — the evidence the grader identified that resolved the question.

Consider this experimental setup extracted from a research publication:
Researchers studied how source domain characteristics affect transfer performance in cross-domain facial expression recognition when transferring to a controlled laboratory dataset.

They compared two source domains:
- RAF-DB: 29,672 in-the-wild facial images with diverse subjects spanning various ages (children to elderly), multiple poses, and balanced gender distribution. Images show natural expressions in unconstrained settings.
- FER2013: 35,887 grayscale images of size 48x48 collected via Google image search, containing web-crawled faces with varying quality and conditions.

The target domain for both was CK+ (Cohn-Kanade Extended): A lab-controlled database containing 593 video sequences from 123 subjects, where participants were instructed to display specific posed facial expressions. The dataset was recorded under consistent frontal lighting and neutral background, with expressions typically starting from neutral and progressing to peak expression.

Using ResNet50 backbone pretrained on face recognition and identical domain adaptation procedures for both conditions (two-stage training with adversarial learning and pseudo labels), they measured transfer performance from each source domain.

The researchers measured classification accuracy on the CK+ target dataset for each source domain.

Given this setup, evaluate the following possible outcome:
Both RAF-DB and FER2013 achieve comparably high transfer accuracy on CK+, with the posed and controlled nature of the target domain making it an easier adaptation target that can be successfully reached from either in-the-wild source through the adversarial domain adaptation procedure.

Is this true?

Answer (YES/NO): NO